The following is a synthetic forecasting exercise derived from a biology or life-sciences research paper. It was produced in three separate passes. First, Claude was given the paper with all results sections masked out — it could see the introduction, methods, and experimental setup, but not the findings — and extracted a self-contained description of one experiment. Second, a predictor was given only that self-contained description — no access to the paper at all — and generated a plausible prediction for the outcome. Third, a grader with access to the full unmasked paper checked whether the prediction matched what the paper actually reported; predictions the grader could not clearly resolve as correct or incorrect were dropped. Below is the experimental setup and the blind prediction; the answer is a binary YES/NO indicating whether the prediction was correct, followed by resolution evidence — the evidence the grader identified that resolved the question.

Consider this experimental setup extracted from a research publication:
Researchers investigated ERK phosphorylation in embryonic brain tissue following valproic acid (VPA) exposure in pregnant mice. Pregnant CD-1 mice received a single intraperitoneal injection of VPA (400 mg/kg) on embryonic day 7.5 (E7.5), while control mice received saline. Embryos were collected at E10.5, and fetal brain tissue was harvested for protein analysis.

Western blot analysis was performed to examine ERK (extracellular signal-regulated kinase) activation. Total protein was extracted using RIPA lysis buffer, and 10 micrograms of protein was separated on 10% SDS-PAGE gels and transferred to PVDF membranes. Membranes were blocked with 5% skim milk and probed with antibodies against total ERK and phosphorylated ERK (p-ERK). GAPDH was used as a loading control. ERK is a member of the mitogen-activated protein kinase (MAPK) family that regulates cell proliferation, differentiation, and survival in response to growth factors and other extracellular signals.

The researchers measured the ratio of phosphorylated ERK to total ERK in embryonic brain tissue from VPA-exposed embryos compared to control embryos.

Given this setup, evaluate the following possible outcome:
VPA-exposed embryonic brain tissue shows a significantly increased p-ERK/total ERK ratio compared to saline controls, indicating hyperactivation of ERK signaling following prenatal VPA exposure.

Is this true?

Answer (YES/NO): NO